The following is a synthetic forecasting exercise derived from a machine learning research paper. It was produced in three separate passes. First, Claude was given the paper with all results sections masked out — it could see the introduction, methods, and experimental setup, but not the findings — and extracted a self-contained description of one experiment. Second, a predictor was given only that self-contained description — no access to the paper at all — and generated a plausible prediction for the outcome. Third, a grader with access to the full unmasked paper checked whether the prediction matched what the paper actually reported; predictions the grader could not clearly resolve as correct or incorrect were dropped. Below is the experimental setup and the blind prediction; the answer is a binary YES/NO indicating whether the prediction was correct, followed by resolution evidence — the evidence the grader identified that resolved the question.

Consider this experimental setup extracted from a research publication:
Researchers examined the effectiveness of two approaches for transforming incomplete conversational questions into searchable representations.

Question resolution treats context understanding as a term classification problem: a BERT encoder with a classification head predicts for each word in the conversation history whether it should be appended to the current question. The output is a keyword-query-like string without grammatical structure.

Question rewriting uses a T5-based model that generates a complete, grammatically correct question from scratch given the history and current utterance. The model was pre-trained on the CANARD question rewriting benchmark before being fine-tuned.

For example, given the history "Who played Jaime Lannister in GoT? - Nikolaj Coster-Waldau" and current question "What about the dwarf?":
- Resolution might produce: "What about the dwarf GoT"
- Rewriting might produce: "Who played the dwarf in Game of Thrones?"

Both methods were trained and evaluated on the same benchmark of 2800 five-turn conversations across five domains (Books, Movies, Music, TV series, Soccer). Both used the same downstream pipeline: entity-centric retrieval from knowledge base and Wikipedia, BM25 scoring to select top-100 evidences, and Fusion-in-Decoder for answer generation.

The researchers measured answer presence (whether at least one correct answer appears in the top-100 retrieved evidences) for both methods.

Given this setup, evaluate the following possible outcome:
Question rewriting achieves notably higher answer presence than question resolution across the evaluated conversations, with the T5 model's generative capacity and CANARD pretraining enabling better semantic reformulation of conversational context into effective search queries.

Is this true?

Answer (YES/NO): NO